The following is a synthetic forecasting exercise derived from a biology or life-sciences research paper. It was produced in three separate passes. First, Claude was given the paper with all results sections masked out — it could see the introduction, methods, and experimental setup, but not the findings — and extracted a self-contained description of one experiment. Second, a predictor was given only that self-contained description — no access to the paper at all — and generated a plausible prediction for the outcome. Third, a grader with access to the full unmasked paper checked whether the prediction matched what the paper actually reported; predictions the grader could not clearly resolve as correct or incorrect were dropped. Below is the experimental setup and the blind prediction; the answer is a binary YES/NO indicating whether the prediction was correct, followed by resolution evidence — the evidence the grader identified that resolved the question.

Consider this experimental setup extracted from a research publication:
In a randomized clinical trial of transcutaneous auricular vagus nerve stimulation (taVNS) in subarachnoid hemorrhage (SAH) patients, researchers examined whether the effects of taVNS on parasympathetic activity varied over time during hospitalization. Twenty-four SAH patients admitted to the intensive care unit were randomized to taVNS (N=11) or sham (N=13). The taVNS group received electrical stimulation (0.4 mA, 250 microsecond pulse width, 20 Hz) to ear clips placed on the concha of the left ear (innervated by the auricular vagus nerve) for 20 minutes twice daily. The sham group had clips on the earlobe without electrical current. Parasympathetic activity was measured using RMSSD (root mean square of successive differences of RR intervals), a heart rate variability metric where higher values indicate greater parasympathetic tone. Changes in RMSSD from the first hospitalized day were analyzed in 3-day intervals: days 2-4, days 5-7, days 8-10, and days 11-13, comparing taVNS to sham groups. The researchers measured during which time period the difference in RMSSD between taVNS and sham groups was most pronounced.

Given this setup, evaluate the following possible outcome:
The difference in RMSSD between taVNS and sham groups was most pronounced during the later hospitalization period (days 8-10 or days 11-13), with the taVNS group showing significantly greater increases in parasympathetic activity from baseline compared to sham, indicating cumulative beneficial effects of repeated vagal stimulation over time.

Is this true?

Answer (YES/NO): YES